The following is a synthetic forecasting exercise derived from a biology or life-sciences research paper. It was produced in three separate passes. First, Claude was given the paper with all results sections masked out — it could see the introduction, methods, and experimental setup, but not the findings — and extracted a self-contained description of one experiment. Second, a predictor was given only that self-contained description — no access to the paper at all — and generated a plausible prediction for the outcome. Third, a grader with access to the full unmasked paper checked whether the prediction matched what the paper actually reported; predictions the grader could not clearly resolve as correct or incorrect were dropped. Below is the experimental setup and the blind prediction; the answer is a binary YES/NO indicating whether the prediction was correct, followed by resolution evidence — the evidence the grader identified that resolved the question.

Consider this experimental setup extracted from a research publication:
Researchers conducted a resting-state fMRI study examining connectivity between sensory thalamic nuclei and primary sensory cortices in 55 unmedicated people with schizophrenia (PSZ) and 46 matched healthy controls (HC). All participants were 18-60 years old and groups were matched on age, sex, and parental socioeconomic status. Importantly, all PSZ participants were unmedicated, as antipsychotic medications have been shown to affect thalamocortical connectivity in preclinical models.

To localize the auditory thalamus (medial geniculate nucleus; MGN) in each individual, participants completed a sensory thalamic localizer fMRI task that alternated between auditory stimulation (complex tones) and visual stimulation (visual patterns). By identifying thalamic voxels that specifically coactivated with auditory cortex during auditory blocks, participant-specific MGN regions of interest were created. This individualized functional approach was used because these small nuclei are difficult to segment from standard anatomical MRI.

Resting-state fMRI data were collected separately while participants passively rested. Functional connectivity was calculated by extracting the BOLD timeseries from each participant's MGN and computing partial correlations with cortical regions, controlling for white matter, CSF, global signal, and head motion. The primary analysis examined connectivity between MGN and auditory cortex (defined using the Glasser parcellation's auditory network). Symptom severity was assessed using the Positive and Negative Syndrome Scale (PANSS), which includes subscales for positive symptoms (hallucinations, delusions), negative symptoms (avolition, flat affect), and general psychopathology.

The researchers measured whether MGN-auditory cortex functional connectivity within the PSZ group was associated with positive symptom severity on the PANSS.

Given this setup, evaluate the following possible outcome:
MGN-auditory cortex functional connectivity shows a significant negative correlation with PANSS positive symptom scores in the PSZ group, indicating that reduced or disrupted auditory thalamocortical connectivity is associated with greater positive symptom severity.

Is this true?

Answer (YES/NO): NO